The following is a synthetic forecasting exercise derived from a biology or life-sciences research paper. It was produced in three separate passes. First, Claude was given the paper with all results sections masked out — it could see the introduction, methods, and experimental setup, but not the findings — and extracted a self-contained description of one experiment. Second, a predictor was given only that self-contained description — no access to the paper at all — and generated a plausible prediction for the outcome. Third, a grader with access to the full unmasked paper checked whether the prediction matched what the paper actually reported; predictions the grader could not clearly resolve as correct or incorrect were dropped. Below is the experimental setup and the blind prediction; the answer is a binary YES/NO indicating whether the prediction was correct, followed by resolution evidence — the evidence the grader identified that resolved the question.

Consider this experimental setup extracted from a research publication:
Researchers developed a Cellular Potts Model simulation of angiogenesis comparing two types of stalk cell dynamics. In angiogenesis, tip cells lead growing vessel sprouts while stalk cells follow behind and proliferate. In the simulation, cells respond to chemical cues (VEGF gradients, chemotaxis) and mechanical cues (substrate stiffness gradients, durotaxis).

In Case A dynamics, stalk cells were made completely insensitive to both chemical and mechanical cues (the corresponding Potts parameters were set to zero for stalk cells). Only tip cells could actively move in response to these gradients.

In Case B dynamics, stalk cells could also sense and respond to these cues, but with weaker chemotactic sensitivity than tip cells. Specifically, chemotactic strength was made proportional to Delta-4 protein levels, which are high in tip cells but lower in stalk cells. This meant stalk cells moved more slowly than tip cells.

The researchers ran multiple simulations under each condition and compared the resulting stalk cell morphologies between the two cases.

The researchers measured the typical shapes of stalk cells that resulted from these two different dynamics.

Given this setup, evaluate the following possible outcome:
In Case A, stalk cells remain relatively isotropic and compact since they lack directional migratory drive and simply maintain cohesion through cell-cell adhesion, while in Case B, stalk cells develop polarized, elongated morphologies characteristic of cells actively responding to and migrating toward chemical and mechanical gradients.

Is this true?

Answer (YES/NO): YES